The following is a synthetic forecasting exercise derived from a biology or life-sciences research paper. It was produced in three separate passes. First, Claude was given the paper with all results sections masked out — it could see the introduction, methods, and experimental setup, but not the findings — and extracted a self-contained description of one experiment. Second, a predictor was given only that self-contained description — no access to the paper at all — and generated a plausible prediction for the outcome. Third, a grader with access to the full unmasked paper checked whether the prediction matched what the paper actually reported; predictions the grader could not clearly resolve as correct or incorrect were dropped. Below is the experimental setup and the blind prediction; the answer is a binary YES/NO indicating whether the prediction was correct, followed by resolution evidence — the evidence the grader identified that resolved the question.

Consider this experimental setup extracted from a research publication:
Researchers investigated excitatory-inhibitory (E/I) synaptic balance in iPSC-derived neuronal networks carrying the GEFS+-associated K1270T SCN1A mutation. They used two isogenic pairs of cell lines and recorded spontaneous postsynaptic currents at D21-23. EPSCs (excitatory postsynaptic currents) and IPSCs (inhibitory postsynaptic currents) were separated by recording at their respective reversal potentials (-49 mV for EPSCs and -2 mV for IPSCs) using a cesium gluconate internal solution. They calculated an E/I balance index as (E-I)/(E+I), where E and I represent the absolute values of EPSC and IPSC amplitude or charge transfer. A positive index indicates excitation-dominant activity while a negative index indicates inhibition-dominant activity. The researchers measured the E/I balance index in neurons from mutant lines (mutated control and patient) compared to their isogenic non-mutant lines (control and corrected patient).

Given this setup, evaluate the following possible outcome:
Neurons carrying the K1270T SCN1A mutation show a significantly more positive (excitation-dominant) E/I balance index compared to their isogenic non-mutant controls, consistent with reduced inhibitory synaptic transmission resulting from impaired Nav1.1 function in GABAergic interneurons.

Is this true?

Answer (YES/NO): NO